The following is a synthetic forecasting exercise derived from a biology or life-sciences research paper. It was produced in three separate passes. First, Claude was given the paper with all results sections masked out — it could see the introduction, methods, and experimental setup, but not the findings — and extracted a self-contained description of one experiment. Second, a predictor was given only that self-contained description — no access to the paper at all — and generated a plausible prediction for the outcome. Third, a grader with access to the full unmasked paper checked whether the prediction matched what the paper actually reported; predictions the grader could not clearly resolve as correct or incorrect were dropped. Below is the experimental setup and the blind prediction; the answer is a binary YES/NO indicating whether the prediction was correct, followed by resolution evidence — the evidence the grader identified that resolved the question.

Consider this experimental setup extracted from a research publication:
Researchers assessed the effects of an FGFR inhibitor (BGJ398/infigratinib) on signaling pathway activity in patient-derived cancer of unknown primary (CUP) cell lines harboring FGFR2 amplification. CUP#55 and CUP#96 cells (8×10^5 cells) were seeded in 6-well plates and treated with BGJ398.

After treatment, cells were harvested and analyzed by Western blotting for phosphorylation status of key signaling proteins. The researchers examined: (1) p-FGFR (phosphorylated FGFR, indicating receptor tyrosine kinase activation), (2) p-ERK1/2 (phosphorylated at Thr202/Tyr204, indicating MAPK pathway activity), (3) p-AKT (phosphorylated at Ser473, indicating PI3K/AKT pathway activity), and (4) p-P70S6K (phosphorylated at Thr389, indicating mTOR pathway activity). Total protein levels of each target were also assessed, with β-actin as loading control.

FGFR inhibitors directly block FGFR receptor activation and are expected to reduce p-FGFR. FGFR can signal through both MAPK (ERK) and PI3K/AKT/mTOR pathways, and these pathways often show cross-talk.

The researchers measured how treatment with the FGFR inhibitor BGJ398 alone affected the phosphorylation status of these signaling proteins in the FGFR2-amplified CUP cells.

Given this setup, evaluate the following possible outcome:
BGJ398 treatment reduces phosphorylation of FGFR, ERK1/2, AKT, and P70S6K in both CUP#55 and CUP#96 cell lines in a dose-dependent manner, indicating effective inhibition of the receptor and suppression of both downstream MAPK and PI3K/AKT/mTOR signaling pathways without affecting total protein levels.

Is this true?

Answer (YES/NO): NO